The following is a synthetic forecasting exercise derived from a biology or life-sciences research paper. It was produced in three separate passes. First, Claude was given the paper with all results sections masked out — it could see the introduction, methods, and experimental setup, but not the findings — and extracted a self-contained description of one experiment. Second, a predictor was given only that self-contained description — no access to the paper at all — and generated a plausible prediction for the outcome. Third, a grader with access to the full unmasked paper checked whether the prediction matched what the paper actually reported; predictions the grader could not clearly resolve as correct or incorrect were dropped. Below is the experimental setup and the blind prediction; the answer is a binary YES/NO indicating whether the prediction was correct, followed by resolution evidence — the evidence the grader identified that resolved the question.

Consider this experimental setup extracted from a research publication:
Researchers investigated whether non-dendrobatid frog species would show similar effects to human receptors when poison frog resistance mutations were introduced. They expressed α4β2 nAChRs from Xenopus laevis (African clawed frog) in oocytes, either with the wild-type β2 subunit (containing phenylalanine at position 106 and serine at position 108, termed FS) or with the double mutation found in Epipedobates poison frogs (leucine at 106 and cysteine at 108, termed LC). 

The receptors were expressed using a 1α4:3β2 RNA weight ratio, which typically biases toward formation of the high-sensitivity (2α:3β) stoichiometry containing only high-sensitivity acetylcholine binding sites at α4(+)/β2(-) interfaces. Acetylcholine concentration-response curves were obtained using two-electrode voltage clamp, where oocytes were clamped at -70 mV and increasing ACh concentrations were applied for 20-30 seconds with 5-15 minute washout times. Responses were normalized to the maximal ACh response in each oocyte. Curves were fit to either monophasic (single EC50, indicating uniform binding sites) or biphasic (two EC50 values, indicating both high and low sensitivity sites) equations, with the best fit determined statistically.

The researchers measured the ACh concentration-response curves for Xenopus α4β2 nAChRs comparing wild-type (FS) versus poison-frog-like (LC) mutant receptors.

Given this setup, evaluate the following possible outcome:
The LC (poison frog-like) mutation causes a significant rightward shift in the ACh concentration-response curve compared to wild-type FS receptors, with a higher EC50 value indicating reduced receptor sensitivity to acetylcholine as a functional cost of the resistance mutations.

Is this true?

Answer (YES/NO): NO